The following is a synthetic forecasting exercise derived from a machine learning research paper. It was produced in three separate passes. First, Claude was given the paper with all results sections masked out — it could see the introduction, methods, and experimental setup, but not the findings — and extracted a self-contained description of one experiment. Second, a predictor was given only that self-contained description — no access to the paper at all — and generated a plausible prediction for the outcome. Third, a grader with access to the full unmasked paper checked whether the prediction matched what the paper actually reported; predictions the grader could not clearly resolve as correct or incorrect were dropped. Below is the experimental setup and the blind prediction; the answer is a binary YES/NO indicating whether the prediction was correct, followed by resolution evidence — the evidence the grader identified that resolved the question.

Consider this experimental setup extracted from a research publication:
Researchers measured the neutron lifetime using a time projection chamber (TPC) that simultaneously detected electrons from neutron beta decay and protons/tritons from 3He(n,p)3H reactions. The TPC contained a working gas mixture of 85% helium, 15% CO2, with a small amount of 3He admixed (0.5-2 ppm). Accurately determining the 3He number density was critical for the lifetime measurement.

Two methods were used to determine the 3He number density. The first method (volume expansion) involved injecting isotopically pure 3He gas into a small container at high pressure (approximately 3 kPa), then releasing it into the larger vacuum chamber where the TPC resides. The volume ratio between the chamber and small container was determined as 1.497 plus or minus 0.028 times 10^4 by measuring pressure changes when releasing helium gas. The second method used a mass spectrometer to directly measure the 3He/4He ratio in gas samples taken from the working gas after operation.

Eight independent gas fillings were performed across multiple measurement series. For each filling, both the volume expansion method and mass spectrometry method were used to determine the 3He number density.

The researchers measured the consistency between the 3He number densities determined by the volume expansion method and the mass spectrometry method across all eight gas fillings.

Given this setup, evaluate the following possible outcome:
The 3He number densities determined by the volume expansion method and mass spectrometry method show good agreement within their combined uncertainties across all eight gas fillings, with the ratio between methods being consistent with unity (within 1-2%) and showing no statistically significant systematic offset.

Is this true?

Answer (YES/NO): YES